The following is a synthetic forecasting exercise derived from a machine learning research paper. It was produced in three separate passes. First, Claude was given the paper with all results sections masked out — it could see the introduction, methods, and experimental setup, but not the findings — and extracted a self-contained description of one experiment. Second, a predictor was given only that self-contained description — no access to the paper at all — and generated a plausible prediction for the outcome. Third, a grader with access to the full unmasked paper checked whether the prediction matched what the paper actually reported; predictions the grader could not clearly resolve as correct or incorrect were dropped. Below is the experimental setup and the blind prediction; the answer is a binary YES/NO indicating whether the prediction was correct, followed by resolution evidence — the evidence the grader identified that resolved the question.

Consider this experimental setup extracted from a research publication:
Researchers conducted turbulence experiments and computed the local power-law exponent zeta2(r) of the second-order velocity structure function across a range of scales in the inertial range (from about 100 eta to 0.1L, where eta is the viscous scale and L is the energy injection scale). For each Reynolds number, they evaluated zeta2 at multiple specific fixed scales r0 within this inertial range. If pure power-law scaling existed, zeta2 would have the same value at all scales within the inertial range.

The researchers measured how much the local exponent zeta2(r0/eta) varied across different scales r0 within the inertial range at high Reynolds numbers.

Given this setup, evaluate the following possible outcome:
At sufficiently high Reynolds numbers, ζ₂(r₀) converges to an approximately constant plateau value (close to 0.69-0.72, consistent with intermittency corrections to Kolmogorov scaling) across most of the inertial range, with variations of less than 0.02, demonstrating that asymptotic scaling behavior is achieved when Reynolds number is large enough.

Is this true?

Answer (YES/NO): NO